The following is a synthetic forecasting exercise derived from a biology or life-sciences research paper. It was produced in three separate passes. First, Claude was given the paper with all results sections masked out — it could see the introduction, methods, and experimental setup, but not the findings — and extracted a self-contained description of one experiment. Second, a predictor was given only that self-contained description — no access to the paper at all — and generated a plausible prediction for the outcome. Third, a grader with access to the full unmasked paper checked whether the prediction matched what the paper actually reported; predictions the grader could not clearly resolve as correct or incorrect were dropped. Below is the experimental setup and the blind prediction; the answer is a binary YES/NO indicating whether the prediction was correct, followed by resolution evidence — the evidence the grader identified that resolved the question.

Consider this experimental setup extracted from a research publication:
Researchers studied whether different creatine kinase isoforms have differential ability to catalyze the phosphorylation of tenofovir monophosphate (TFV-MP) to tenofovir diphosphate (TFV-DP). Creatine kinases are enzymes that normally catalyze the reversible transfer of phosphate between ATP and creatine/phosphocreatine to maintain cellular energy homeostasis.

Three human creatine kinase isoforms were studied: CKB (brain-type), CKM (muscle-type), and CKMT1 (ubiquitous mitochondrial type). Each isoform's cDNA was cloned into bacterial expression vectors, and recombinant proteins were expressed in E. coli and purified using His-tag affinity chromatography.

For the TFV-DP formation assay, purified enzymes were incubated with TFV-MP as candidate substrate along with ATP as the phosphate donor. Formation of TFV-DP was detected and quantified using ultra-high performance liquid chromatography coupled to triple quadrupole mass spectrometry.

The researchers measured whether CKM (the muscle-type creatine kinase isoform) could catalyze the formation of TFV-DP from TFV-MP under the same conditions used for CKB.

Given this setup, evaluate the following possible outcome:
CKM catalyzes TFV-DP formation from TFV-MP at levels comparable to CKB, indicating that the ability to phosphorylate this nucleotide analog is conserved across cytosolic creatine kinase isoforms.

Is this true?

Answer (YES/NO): YES